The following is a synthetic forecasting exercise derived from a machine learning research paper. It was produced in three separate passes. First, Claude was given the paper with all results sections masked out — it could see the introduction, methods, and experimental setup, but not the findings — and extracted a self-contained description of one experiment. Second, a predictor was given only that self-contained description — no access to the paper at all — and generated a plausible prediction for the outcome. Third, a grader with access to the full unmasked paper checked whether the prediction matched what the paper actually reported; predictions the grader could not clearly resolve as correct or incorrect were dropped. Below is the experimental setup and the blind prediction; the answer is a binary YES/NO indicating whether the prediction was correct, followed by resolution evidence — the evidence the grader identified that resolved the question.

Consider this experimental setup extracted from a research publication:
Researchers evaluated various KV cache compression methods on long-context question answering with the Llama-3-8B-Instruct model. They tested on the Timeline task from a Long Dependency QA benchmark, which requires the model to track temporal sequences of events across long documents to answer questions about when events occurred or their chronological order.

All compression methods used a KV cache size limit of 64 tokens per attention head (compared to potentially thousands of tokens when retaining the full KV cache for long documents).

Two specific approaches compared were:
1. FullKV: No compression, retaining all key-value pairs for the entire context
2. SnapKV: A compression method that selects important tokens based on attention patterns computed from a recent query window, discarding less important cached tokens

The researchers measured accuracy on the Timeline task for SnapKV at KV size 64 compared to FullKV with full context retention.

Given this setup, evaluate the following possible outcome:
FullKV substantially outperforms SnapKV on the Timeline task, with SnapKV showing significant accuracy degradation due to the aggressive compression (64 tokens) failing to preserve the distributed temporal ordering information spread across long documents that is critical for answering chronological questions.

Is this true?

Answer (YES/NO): NO